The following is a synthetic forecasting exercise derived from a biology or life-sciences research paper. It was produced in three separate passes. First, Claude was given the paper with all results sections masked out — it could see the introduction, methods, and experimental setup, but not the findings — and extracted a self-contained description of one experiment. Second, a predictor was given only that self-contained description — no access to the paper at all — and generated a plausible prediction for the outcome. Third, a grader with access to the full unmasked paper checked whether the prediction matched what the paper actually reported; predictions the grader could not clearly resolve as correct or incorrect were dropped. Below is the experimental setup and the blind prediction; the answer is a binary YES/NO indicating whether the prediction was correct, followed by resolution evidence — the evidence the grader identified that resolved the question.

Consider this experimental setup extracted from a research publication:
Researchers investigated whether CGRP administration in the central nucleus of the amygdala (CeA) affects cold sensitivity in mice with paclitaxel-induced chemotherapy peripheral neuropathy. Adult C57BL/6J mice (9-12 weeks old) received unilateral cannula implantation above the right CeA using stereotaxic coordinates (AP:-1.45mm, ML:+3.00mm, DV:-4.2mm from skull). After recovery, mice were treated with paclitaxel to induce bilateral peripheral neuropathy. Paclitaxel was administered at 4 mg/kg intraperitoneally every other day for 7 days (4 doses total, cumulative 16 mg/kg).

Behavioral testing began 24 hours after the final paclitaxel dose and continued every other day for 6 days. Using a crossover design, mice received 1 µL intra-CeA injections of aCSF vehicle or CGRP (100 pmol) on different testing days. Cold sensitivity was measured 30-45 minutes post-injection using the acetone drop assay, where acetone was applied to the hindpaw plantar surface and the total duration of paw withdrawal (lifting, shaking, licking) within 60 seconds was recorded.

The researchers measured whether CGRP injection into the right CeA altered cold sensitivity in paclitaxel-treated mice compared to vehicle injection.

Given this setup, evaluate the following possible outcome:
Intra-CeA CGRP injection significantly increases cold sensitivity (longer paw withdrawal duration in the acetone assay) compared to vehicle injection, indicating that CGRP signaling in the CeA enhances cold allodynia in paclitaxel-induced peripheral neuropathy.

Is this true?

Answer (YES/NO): NO